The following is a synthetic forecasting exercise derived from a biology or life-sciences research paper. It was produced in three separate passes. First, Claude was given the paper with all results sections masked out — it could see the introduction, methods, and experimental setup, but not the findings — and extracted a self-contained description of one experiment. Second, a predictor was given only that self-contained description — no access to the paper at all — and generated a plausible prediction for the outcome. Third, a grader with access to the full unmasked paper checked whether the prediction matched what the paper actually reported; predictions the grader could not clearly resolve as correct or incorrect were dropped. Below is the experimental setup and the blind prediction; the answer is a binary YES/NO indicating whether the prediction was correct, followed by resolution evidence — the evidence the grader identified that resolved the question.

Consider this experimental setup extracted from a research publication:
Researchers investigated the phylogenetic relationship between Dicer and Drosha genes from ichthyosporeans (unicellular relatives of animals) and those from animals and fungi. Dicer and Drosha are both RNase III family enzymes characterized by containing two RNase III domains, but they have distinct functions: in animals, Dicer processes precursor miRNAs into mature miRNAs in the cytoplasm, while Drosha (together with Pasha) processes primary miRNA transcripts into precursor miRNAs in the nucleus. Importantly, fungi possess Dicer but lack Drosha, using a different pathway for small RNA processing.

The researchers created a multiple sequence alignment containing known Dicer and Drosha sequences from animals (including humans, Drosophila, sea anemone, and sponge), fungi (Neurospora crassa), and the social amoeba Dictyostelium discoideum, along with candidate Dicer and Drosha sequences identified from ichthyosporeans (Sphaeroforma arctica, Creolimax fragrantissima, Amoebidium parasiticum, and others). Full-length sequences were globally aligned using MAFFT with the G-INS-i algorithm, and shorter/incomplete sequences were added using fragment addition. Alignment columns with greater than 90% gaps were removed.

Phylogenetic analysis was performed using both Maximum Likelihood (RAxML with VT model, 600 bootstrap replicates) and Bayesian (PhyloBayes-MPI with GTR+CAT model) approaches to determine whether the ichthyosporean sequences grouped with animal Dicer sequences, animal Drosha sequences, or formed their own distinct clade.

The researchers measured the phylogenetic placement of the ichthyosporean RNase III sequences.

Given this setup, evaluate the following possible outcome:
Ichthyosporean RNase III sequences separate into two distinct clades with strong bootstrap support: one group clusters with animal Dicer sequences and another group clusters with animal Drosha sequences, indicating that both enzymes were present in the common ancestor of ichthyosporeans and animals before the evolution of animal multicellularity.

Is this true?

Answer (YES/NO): YES